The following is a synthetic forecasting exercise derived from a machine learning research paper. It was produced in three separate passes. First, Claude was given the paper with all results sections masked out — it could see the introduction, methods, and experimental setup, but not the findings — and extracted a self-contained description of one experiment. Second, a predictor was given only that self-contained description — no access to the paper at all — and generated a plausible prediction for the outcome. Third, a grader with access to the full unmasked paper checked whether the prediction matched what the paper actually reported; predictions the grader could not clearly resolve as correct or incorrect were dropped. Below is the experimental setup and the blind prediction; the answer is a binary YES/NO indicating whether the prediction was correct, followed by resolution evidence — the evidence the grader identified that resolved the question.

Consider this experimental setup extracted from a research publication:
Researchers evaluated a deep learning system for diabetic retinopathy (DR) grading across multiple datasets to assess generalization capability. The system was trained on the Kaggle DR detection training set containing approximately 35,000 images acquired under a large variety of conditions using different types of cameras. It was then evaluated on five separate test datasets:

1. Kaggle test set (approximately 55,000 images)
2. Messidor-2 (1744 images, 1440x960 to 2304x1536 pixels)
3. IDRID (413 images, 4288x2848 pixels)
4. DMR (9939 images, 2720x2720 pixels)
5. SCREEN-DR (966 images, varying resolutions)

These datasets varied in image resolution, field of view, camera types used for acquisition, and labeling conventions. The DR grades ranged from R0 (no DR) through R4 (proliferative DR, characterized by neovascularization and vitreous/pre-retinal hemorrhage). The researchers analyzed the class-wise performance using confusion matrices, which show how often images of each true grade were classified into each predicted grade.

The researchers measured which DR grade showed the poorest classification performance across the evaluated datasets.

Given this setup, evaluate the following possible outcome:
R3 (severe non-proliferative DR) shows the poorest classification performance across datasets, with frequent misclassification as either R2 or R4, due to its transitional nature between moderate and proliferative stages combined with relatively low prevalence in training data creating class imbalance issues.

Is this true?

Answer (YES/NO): NO